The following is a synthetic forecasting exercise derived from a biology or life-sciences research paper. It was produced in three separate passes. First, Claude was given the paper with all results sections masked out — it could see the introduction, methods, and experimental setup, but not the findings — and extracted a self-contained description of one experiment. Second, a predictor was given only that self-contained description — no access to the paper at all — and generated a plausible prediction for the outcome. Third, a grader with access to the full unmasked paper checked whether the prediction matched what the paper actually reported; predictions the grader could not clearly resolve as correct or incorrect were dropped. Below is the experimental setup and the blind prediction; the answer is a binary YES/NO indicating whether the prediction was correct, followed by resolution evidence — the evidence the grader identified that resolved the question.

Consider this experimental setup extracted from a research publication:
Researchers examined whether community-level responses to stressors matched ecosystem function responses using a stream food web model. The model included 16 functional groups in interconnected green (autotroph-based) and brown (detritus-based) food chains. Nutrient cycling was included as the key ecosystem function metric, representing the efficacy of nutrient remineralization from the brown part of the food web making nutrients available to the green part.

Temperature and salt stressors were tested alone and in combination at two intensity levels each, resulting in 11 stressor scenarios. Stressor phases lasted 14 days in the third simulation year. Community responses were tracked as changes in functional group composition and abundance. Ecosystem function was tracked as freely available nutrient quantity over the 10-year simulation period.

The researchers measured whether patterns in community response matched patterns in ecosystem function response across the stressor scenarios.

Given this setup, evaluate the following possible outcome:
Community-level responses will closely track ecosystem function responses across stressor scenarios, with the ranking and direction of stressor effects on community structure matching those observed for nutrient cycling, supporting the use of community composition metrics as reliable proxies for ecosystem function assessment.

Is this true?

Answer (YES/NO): NO